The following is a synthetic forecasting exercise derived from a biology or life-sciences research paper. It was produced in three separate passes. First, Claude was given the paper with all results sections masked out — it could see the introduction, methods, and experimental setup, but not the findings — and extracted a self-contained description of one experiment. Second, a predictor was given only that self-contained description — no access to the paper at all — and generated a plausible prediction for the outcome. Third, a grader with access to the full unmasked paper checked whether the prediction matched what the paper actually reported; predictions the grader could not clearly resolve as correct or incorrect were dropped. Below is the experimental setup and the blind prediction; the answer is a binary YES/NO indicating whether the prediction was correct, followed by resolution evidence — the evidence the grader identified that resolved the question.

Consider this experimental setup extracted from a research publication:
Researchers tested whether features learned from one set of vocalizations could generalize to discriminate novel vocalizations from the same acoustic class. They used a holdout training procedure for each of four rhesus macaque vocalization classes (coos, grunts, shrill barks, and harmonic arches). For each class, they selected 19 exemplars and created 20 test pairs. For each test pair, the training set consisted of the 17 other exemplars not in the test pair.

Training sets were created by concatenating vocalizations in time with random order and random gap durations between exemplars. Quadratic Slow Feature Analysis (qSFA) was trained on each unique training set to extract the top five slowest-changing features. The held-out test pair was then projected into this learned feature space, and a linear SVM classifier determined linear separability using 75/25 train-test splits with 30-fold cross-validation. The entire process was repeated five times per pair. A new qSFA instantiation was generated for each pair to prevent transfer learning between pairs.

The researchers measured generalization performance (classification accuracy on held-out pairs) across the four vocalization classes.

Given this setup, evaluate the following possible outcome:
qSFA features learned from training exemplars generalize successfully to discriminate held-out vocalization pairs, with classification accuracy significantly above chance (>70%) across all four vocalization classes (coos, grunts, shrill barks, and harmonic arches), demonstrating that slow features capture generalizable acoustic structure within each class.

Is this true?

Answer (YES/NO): NO